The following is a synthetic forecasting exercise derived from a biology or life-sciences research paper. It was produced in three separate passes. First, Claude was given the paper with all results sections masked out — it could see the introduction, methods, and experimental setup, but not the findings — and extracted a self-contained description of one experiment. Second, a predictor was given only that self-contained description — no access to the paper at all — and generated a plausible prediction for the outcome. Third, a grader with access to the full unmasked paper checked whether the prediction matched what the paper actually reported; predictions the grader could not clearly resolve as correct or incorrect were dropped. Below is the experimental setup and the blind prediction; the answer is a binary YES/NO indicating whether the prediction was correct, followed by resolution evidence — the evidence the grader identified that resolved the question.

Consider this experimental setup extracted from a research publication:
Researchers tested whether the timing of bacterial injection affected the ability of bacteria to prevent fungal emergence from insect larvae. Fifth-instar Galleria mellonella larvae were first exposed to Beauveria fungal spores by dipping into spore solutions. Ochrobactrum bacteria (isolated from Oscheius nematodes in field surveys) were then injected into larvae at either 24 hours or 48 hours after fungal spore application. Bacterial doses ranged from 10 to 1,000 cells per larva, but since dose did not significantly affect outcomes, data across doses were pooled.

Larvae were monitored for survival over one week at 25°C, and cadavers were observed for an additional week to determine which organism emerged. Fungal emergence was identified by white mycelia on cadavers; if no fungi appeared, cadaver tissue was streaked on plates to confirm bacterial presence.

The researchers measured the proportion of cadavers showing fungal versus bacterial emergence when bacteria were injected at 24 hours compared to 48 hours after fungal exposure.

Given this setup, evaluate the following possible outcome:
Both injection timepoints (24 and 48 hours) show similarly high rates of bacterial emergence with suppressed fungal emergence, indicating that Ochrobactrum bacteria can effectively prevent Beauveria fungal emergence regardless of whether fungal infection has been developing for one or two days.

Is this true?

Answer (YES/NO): NO